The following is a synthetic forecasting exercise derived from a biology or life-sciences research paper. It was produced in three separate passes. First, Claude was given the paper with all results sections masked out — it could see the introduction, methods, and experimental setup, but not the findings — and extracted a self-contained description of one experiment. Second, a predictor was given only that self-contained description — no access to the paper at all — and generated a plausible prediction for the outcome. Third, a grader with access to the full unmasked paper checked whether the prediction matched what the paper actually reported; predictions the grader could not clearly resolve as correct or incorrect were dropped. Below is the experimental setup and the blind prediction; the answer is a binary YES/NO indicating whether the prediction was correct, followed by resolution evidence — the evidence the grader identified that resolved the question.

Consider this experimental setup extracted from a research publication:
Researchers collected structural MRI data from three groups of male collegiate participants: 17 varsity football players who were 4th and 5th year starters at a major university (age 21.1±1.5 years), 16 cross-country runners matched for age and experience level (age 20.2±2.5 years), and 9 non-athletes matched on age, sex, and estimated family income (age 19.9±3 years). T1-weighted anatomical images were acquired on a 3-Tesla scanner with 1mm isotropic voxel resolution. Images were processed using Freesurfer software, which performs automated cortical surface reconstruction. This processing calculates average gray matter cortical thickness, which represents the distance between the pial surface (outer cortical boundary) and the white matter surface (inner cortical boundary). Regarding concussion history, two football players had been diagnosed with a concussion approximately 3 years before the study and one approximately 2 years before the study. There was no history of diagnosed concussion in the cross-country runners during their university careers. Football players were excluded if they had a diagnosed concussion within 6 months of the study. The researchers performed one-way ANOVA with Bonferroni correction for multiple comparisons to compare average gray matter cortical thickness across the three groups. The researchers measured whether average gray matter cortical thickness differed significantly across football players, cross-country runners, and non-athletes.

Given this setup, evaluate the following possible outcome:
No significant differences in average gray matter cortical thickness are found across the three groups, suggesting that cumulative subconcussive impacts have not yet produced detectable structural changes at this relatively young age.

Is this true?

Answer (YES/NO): YES